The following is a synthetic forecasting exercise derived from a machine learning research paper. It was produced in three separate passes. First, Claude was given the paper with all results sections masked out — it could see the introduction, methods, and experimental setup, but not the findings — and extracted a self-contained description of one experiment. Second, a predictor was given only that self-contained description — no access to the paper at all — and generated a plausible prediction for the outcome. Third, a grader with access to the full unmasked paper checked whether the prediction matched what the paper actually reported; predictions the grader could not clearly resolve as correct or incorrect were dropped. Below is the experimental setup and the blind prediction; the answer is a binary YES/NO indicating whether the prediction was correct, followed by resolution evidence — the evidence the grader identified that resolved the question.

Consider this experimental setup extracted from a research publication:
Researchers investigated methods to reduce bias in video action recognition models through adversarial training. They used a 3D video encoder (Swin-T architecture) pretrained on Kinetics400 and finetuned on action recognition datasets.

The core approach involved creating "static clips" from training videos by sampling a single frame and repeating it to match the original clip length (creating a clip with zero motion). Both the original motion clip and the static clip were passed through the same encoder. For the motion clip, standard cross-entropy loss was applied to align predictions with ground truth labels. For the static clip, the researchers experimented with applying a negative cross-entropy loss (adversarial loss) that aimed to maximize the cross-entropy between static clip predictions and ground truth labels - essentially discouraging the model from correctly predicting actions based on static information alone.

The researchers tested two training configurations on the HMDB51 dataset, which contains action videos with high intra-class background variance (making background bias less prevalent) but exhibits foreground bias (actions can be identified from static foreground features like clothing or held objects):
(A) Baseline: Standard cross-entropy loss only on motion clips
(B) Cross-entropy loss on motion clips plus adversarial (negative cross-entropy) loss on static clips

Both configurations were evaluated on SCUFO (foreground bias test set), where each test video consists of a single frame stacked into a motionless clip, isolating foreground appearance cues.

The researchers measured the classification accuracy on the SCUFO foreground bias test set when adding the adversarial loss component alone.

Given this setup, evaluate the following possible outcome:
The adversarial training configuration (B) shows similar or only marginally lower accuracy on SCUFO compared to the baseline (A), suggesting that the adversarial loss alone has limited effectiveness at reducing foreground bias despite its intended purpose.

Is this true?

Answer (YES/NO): NO